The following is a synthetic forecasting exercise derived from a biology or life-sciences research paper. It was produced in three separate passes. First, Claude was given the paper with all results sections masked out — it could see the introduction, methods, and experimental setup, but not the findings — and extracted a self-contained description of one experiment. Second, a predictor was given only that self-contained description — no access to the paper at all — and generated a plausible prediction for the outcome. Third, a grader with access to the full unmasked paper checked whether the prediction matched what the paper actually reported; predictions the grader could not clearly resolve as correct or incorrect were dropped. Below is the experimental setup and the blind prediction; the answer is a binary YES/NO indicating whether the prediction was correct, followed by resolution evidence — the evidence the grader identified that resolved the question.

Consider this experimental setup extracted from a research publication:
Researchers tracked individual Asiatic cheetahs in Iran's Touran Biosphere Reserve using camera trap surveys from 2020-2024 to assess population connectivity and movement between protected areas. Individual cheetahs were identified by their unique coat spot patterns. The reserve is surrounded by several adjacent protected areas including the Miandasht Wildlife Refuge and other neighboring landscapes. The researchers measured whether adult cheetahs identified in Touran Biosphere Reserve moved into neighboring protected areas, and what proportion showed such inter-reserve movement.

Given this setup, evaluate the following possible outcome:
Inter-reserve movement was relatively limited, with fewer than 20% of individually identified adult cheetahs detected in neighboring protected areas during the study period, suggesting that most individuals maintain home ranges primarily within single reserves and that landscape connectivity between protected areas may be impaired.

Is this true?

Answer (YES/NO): NO